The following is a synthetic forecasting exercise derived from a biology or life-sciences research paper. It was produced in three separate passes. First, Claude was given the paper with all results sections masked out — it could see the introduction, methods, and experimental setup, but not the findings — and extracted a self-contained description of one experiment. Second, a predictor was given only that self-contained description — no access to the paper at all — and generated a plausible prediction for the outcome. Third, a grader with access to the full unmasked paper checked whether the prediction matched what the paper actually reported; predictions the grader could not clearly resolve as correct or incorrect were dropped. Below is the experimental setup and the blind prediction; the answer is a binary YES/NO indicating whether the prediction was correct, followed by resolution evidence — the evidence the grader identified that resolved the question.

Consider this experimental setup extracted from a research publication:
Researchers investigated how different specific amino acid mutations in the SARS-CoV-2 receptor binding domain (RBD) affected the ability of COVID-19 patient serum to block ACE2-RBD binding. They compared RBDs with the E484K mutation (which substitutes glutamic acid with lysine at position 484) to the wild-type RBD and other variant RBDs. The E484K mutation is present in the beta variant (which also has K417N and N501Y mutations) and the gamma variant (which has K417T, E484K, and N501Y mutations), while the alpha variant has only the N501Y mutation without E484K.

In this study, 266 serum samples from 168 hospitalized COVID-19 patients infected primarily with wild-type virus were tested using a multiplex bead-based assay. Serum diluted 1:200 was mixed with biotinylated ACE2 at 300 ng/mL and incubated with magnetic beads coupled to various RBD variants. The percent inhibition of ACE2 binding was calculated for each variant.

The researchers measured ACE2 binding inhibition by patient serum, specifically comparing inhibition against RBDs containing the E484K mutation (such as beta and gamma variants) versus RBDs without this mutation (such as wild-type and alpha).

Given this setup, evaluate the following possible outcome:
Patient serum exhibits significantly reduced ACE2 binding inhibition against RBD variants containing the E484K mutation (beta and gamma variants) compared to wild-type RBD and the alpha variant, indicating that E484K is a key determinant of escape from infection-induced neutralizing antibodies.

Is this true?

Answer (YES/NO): YES